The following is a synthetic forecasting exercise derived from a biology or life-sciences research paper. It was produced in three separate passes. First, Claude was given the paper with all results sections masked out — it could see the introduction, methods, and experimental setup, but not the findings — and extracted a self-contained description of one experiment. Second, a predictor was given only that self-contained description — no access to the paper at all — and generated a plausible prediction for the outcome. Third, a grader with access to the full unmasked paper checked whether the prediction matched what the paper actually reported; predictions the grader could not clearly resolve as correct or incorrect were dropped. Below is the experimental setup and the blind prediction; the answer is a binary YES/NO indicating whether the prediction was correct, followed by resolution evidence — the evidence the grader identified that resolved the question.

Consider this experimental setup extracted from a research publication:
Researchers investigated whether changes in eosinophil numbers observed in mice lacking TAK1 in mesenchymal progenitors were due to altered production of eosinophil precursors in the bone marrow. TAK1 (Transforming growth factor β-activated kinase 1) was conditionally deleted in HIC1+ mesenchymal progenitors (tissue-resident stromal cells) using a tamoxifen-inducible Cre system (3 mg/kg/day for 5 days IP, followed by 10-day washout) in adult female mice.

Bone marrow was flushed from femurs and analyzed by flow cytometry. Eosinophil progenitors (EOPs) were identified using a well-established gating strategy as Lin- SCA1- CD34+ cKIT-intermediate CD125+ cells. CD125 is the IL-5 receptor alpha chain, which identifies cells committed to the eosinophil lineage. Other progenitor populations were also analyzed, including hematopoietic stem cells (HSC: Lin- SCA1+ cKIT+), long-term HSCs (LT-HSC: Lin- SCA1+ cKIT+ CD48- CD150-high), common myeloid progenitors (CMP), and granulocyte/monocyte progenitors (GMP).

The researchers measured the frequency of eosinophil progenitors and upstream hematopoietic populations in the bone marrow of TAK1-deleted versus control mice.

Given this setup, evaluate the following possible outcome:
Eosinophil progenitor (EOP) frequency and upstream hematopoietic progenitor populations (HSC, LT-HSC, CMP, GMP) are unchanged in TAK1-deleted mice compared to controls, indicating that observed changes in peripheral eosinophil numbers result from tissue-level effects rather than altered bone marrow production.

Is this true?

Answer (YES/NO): NO